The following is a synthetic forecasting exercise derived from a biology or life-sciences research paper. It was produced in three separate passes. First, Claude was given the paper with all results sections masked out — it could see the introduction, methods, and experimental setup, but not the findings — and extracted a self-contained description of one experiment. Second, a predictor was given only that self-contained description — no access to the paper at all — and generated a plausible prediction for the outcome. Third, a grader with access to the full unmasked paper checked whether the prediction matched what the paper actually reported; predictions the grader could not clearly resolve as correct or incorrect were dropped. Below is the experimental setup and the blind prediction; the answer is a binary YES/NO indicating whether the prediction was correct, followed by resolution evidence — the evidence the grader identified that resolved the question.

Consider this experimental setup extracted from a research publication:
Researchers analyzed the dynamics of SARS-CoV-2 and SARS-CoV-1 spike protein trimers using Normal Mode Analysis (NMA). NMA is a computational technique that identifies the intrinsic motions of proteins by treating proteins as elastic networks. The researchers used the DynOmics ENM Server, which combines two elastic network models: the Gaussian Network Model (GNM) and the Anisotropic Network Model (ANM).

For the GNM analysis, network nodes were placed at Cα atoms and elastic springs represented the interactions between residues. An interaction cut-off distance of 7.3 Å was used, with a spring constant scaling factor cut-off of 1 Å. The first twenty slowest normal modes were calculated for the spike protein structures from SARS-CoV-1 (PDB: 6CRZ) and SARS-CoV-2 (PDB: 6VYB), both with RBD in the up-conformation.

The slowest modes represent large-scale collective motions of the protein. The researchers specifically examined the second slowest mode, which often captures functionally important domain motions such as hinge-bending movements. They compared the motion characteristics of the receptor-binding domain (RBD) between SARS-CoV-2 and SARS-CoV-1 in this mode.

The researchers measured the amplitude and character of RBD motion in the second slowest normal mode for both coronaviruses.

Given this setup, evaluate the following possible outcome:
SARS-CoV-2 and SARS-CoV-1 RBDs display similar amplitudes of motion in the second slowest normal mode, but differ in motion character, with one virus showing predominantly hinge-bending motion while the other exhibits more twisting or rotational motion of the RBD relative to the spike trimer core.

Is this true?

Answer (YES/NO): NO